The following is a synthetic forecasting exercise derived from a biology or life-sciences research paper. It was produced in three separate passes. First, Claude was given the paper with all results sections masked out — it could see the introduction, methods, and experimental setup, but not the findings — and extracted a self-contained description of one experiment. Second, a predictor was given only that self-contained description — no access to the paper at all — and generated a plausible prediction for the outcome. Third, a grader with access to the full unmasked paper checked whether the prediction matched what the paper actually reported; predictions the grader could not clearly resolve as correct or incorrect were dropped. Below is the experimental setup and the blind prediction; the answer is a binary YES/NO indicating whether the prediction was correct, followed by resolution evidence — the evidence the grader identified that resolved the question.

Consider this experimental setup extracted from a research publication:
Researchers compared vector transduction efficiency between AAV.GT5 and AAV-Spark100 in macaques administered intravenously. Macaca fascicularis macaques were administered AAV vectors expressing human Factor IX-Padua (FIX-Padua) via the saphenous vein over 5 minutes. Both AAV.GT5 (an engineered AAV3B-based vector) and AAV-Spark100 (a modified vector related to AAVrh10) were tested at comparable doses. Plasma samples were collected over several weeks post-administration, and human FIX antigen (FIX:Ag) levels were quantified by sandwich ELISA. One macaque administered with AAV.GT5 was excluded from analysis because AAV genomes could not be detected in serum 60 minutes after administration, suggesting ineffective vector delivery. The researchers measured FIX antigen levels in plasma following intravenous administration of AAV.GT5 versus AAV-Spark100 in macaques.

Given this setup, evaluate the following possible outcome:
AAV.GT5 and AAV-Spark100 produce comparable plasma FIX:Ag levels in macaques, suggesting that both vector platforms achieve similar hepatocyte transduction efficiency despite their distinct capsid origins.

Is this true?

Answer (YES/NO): YES